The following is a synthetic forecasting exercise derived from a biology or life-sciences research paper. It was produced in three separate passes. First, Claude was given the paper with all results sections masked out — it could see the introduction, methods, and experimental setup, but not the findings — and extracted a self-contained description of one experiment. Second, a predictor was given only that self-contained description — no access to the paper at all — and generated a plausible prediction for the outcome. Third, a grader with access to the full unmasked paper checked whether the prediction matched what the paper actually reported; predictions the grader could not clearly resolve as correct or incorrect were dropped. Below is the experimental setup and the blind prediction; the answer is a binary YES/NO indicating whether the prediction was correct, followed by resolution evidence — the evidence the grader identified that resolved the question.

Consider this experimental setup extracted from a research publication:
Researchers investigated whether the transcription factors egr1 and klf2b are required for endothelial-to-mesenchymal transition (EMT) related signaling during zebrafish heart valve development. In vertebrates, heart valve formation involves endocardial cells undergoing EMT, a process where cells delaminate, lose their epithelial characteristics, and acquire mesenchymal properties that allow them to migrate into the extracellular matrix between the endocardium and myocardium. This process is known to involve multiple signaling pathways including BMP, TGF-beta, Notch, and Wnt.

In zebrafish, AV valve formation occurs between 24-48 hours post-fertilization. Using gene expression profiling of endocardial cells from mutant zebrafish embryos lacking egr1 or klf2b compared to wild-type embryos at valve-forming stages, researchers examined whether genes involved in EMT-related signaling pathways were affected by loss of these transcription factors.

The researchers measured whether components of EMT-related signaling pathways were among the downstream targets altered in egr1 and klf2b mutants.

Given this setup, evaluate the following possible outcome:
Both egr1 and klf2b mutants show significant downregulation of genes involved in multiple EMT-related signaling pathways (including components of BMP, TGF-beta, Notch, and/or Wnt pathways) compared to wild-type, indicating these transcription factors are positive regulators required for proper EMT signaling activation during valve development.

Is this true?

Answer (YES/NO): NO